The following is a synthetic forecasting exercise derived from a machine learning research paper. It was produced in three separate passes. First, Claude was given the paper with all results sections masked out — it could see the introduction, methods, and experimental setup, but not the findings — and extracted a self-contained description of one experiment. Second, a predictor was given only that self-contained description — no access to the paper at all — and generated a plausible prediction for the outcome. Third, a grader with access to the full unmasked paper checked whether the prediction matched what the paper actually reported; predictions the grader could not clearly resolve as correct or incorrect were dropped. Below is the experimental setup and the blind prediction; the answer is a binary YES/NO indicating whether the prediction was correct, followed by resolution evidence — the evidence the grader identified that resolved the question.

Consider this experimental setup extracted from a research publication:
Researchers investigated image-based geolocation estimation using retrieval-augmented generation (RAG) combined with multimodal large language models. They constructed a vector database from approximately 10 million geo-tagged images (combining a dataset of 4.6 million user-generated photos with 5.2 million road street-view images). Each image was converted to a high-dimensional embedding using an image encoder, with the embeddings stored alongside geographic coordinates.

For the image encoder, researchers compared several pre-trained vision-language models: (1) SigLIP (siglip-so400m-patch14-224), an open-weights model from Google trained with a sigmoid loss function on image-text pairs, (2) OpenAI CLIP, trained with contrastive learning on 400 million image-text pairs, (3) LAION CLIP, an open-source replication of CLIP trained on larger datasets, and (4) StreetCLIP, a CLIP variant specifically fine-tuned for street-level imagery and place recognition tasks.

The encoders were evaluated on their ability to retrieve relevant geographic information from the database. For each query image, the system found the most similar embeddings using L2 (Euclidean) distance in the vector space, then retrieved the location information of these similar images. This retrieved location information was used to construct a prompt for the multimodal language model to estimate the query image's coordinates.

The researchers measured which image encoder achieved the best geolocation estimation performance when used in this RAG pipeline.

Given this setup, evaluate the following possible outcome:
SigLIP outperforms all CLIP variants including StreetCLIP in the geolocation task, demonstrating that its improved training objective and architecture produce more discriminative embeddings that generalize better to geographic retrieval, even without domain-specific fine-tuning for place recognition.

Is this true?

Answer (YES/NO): YES